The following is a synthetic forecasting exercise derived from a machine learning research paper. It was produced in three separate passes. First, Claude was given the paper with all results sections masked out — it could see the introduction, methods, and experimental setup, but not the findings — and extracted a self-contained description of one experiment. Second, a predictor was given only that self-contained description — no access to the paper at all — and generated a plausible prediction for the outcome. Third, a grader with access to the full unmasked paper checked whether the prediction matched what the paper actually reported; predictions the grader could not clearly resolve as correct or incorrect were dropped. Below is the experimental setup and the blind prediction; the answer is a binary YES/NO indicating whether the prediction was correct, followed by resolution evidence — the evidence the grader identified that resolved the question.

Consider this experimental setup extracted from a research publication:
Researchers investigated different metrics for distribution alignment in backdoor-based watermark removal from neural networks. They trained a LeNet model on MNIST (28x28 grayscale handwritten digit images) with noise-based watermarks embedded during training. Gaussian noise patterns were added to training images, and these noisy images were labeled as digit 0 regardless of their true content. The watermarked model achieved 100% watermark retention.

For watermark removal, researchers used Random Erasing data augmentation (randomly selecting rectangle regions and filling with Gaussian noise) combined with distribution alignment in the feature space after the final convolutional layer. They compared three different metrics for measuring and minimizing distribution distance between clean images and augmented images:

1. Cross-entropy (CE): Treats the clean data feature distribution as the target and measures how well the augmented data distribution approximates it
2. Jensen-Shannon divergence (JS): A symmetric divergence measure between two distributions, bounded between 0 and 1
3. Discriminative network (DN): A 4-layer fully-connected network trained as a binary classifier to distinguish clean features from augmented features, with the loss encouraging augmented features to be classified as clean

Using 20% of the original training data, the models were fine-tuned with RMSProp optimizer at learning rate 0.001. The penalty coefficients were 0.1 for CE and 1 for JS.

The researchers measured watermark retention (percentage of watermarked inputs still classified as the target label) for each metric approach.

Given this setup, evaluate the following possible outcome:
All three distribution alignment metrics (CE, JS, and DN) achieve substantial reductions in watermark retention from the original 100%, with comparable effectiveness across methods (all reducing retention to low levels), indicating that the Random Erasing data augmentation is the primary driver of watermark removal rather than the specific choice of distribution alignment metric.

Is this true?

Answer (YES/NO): NO